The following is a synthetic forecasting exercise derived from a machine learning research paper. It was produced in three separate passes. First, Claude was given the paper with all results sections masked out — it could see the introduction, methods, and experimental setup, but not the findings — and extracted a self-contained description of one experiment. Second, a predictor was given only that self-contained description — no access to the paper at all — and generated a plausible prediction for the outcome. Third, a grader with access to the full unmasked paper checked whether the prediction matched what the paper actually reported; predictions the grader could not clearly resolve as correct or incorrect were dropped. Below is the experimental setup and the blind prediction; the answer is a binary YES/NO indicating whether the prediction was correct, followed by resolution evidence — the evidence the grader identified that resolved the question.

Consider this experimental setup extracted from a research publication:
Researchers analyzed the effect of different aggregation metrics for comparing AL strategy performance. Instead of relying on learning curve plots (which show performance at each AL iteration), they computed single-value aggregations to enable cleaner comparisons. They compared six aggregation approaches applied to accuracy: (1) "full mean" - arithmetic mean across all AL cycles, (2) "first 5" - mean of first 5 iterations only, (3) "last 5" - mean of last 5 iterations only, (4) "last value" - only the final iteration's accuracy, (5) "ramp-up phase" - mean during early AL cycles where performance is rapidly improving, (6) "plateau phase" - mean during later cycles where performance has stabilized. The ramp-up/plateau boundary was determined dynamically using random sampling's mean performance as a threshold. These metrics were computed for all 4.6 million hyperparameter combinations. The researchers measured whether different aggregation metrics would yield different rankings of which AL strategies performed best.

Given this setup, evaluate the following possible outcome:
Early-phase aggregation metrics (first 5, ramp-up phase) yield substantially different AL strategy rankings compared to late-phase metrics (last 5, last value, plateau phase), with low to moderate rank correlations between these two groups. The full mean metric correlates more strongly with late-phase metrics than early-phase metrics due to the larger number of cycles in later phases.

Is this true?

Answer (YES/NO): NO